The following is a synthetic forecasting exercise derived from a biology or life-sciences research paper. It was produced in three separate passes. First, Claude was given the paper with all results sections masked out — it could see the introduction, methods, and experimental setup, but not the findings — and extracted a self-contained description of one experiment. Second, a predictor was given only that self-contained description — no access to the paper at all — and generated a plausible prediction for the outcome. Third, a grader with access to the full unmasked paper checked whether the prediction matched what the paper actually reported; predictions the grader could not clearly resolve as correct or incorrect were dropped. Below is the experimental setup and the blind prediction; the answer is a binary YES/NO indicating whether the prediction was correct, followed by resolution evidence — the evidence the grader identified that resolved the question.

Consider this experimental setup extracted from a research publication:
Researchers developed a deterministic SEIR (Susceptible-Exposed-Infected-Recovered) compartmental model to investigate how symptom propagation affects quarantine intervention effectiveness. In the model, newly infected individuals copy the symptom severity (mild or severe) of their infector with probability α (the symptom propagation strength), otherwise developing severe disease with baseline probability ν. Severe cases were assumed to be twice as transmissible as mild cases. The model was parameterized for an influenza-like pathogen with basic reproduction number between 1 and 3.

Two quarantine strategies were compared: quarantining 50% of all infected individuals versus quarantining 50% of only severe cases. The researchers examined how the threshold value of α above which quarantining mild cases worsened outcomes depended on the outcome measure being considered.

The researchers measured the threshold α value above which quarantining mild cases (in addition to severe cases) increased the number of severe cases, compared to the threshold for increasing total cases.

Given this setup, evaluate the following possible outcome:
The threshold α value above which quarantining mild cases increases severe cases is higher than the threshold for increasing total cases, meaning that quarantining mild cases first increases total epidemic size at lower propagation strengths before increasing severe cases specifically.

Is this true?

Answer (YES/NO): NO